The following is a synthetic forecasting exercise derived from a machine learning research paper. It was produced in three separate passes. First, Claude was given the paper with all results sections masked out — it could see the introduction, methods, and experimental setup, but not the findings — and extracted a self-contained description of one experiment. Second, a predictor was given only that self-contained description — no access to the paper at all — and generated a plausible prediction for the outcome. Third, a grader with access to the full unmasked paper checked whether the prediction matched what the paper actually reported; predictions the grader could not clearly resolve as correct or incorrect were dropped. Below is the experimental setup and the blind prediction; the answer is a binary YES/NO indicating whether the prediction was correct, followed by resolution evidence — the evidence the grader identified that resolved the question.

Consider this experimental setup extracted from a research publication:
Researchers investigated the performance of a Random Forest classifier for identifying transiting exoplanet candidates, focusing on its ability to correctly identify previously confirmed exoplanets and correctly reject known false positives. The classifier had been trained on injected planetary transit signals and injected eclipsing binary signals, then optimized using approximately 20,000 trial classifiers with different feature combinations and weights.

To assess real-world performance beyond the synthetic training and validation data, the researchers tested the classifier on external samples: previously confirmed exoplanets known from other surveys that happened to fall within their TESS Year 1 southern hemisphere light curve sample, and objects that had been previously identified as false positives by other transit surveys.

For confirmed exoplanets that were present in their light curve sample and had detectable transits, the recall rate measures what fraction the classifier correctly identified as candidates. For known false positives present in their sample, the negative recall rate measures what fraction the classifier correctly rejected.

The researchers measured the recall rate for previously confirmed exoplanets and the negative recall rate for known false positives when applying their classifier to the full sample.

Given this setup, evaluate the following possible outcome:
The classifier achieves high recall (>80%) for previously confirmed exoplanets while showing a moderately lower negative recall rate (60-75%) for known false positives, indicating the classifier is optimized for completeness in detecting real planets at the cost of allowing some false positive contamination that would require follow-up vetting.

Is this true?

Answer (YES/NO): NO